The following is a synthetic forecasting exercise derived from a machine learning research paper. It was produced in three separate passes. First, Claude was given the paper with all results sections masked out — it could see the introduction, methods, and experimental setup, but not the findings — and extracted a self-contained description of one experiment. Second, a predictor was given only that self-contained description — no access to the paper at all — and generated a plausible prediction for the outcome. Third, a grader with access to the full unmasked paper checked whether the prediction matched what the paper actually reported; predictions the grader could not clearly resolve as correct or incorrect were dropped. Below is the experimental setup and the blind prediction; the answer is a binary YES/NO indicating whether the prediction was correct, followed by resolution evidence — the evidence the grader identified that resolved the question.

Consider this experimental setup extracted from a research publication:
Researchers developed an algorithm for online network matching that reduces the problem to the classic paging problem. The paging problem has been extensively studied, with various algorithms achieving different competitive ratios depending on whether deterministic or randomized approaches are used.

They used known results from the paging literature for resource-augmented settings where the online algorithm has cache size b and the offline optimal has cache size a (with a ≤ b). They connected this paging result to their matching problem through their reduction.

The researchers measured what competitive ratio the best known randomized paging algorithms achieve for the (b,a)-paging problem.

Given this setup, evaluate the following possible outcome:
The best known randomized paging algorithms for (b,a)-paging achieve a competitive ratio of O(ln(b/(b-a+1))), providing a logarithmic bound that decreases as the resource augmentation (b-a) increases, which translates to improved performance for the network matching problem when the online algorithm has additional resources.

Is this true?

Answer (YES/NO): YES